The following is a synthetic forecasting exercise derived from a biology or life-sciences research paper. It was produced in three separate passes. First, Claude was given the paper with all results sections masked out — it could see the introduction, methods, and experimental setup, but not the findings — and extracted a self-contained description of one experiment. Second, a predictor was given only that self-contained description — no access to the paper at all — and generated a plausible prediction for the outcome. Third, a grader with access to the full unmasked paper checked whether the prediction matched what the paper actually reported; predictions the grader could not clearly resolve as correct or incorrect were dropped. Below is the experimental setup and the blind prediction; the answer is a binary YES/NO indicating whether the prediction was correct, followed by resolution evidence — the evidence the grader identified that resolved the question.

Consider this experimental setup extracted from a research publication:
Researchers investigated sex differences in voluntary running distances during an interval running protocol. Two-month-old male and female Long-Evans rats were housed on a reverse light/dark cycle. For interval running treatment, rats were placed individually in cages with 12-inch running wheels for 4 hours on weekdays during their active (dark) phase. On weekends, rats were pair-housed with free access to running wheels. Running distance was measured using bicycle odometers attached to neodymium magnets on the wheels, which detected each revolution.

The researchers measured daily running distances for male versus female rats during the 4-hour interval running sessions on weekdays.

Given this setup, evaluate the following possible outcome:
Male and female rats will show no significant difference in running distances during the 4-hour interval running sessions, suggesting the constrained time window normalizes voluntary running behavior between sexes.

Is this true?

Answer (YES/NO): NO